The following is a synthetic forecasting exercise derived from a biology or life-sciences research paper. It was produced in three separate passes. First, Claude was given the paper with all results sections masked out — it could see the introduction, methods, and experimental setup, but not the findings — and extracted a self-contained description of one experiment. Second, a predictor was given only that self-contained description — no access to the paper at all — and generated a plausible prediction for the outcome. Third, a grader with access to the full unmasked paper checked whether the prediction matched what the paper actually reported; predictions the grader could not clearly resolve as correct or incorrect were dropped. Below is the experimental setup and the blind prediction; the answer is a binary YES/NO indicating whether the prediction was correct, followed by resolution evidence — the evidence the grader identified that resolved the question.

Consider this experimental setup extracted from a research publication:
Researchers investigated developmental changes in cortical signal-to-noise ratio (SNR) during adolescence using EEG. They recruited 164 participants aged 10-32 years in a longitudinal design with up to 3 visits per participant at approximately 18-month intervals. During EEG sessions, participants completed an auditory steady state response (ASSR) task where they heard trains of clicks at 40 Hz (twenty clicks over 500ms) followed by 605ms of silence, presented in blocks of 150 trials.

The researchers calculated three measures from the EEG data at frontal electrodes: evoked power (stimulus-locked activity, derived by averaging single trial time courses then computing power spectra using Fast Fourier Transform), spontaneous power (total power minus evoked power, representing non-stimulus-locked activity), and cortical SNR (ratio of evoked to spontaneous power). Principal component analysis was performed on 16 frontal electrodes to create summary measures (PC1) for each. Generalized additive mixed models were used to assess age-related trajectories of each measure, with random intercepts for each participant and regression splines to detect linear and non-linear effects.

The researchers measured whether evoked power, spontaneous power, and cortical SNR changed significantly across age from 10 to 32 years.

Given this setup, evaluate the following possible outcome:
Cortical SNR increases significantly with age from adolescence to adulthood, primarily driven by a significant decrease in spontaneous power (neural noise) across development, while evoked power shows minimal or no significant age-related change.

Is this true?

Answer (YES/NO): YES